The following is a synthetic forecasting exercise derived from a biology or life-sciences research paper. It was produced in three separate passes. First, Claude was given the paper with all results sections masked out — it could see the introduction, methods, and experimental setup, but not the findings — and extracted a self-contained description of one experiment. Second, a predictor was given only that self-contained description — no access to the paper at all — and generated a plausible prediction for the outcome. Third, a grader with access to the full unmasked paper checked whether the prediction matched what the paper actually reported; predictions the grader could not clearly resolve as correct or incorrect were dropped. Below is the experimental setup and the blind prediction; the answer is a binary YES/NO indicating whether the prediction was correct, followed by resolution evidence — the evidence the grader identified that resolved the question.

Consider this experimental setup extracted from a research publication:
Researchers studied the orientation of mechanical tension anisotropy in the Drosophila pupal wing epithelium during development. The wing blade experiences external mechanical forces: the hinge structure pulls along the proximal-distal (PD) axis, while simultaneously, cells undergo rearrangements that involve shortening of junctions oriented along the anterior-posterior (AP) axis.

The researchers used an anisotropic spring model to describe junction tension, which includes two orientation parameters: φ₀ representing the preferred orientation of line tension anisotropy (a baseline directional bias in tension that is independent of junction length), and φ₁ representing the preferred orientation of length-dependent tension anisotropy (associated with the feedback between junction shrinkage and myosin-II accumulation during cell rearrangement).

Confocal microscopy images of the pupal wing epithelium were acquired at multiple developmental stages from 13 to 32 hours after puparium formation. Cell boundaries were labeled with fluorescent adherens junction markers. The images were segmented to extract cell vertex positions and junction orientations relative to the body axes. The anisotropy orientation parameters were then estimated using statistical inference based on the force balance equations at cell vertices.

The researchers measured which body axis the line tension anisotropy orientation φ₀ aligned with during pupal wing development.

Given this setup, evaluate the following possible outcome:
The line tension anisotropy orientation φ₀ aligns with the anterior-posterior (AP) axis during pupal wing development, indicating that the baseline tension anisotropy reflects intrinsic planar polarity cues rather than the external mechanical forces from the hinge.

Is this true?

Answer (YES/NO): NO